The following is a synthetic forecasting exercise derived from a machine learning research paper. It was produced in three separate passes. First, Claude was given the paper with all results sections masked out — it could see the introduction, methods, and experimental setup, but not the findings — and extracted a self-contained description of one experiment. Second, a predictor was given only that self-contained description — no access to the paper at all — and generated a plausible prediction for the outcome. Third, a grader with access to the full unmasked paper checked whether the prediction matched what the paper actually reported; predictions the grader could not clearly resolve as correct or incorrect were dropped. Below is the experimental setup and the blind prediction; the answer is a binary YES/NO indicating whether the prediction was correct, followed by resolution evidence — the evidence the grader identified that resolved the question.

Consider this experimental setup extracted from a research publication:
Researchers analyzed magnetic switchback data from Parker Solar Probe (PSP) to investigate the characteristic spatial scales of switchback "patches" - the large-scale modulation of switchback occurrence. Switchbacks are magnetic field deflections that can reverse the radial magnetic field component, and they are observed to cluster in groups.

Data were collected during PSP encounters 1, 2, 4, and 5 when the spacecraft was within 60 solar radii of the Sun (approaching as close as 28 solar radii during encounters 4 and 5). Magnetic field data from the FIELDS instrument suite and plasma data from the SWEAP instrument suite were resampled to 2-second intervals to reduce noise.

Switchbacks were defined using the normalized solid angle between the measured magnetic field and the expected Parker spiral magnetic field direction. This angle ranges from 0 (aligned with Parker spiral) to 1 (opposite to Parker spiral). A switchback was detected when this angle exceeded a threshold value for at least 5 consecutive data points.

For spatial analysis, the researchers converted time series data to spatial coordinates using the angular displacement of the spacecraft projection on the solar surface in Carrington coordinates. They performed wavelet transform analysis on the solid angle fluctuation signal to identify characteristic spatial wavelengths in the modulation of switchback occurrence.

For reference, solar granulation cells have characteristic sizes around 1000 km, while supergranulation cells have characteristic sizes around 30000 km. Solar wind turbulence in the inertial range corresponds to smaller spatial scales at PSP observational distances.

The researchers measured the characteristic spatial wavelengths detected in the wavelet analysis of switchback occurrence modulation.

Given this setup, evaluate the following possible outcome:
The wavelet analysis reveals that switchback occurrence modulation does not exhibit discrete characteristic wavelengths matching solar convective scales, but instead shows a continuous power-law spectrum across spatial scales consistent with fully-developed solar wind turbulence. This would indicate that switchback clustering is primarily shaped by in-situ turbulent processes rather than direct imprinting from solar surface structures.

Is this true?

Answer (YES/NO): NO